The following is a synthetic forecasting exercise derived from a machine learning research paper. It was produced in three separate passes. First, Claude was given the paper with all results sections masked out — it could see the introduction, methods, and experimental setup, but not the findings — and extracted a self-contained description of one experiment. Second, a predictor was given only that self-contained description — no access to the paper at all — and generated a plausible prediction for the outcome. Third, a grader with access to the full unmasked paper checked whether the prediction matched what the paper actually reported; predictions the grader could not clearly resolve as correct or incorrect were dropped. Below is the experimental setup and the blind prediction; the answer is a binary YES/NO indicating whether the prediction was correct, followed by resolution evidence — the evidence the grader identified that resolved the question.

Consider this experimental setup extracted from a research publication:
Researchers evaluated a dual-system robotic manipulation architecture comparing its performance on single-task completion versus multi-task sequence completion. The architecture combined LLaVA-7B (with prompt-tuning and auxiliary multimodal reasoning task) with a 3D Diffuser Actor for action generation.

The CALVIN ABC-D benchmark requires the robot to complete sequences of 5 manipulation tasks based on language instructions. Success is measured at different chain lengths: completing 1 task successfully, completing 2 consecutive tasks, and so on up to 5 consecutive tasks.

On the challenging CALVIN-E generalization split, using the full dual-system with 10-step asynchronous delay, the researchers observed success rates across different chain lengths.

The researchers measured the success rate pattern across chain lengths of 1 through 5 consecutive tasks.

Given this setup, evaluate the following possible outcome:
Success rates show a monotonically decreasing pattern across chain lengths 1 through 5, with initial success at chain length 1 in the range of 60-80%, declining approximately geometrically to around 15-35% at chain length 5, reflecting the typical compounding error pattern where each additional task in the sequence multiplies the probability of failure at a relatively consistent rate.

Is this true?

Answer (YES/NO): YES